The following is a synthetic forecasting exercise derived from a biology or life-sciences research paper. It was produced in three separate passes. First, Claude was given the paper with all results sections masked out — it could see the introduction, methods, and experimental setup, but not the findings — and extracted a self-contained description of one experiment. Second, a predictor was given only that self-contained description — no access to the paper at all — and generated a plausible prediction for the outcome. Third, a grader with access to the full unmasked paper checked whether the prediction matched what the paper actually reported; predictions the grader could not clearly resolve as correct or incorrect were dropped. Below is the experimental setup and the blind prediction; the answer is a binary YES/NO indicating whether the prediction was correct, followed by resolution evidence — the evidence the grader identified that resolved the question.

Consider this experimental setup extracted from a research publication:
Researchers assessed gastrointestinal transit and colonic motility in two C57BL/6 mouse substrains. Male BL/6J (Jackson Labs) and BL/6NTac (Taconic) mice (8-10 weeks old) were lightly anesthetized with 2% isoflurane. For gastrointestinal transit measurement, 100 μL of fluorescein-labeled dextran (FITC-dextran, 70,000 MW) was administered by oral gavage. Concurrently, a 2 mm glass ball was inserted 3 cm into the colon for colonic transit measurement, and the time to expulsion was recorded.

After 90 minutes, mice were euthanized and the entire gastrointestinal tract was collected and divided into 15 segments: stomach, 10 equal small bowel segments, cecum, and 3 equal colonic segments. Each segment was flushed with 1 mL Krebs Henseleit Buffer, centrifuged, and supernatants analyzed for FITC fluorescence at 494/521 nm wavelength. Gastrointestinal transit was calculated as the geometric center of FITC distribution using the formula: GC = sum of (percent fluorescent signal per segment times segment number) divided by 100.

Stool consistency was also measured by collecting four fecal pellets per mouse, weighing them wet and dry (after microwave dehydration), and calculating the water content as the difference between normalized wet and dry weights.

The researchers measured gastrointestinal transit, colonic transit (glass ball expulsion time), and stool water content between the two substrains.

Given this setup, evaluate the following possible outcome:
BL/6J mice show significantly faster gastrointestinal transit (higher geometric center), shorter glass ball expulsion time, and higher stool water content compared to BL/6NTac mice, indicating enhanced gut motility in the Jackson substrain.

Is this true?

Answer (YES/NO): NO